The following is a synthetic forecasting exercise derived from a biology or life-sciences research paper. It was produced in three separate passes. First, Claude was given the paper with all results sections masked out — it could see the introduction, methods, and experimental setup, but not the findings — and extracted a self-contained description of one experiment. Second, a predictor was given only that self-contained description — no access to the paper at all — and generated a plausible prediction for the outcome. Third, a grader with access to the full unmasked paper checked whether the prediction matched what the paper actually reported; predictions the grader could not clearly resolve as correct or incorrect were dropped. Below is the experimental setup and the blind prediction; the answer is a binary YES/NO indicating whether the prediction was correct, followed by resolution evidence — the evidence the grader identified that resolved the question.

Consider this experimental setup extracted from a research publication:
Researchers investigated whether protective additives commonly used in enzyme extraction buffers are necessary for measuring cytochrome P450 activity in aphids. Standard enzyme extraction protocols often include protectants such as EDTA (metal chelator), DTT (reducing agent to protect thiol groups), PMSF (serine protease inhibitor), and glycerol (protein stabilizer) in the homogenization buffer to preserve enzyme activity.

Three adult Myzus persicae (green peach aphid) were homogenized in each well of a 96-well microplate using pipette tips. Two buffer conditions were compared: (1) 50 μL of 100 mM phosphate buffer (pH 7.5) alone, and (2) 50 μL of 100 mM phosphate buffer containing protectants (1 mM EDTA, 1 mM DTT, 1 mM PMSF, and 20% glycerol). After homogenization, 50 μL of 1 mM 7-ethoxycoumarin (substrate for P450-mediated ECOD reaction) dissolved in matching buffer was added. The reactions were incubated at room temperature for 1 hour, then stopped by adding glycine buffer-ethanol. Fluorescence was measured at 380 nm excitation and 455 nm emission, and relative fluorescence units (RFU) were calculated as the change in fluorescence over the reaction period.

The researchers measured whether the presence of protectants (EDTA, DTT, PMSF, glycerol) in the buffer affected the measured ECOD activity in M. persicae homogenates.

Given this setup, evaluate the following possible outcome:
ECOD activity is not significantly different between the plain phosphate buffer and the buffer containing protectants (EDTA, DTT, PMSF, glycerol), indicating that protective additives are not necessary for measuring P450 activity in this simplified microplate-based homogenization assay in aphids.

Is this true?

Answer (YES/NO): YES